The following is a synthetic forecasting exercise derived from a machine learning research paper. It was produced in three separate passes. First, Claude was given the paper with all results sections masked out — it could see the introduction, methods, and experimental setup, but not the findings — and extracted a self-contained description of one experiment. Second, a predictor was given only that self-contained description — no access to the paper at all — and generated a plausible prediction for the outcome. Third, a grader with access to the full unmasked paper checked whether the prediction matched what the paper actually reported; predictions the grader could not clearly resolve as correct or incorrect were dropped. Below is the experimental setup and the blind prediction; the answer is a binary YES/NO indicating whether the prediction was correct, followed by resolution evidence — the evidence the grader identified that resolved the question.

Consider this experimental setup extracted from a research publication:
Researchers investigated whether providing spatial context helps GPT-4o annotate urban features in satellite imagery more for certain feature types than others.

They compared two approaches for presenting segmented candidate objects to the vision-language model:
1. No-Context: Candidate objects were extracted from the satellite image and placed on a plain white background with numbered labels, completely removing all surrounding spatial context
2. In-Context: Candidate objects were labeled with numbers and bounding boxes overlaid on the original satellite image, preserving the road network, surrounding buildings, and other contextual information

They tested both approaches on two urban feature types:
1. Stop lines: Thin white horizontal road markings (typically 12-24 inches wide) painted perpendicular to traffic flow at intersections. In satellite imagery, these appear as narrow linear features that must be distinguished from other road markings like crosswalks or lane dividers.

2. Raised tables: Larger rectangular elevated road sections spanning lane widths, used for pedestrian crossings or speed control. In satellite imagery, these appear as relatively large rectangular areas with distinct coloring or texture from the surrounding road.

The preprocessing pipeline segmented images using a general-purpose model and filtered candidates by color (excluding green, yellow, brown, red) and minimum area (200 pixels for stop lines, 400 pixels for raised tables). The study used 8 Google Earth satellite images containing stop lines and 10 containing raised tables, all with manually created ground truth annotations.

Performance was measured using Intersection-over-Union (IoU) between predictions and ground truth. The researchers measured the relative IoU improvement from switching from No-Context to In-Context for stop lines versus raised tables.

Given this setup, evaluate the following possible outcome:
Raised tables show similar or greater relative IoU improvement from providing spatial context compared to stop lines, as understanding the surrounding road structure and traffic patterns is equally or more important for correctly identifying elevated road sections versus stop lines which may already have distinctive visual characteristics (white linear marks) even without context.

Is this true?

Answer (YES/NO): NO